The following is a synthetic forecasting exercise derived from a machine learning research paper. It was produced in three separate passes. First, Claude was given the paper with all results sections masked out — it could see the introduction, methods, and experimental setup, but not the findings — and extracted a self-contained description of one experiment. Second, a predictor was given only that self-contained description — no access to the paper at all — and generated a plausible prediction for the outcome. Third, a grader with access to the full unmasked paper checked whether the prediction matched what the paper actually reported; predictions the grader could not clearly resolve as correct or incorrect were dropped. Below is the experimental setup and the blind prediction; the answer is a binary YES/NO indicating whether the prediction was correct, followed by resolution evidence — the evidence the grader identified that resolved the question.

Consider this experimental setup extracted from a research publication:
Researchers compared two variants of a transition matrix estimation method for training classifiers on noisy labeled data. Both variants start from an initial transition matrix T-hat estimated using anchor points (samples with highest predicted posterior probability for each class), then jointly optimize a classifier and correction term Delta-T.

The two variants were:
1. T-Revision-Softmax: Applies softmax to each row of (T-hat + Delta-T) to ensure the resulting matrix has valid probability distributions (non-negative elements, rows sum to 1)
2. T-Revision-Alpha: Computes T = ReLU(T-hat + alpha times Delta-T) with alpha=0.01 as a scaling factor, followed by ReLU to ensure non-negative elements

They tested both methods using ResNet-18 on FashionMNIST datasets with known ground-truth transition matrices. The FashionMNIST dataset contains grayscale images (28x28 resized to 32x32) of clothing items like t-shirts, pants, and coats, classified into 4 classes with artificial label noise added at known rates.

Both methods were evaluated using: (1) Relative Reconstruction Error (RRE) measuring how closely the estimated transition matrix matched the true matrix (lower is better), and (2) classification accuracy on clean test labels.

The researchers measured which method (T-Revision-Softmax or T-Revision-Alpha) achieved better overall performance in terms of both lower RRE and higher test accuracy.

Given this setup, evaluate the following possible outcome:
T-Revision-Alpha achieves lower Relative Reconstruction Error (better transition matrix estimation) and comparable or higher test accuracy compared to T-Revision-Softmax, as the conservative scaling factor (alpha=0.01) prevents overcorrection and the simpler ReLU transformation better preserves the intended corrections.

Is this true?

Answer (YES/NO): NO